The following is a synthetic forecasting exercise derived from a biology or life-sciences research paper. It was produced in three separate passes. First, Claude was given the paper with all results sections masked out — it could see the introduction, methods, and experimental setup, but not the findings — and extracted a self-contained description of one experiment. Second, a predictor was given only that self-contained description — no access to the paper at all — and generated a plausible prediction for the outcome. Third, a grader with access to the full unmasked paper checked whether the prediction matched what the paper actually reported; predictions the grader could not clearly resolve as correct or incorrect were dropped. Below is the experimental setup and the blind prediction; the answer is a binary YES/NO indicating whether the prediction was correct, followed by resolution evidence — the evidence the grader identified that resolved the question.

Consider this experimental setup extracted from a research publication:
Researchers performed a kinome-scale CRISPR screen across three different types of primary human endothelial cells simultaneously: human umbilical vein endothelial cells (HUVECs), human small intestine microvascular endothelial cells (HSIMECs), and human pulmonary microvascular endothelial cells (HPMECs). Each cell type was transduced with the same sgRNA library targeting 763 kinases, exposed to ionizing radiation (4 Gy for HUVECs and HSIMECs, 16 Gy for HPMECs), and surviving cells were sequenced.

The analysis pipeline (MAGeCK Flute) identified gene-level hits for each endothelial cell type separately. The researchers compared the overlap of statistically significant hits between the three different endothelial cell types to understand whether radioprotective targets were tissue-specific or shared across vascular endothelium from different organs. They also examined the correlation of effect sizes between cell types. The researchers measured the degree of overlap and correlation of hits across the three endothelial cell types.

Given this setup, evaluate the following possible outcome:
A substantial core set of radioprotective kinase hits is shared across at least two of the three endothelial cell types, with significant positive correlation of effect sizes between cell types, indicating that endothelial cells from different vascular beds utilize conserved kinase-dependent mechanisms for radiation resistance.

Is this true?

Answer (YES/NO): YES